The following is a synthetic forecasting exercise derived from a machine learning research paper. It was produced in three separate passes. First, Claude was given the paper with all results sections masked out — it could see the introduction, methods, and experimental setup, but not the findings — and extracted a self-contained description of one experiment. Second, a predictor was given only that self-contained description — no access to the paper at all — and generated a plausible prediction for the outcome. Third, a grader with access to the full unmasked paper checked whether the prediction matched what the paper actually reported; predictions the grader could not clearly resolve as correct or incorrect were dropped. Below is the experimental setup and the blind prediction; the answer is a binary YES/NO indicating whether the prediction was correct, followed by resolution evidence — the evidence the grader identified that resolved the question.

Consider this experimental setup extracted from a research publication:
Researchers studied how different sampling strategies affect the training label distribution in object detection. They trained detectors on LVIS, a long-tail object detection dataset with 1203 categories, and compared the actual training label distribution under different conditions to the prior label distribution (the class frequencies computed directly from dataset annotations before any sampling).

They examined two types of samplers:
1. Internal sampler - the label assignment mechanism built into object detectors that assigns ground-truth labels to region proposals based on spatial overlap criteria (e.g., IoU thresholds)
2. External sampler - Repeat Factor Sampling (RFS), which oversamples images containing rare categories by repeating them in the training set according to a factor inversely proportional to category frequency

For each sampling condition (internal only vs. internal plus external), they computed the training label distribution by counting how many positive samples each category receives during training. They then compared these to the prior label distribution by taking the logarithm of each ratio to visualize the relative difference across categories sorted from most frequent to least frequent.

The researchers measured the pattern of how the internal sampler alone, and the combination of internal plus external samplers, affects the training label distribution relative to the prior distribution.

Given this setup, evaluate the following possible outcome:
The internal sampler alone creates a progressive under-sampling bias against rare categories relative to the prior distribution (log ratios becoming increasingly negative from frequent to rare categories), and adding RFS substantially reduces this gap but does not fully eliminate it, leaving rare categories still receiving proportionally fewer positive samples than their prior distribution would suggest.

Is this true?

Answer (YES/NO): NO